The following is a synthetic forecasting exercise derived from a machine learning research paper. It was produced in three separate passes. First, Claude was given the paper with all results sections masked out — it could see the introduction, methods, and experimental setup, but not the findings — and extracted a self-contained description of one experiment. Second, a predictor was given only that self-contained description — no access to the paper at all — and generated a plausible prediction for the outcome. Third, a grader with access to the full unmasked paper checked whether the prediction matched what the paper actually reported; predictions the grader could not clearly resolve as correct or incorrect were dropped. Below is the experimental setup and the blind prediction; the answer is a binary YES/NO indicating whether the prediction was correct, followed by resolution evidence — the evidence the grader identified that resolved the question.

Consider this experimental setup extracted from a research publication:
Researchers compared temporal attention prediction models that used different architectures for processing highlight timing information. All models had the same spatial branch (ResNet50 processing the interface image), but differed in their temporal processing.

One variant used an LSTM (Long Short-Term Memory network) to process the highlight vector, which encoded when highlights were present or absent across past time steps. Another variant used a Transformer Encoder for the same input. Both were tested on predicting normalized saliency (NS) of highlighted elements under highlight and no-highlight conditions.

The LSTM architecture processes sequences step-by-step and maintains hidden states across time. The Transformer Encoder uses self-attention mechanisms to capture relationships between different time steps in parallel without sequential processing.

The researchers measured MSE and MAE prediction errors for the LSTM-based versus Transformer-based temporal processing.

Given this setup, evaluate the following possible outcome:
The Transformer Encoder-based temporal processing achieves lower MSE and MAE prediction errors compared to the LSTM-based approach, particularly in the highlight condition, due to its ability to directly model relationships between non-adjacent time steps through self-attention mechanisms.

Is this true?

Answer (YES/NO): NO